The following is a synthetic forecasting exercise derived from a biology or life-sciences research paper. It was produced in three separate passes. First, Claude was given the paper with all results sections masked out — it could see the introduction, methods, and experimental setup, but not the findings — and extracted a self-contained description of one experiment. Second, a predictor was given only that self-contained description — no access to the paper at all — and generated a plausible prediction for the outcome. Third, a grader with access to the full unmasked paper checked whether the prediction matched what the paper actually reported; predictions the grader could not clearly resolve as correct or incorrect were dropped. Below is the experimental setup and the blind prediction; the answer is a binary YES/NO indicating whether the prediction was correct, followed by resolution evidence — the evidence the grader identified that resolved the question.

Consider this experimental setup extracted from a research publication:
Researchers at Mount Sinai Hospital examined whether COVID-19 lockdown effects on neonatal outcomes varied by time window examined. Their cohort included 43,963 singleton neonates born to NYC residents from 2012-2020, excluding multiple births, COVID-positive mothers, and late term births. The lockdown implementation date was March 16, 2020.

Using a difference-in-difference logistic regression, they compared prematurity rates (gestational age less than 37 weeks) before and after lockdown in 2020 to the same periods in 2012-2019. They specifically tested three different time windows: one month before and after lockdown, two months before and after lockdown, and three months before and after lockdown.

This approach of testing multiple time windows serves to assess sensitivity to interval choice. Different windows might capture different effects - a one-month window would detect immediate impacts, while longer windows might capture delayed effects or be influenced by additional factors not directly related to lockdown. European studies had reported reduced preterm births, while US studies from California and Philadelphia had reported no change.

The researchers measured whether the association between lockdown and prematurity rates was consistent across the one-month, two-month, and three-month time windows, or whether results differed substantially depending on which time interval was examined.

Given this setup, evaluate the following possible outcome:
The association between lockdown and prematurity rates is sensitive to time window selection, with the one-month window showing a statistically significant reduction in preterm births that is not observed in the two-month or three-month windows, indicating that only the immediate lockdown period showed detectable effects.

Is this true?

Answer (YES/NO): NO